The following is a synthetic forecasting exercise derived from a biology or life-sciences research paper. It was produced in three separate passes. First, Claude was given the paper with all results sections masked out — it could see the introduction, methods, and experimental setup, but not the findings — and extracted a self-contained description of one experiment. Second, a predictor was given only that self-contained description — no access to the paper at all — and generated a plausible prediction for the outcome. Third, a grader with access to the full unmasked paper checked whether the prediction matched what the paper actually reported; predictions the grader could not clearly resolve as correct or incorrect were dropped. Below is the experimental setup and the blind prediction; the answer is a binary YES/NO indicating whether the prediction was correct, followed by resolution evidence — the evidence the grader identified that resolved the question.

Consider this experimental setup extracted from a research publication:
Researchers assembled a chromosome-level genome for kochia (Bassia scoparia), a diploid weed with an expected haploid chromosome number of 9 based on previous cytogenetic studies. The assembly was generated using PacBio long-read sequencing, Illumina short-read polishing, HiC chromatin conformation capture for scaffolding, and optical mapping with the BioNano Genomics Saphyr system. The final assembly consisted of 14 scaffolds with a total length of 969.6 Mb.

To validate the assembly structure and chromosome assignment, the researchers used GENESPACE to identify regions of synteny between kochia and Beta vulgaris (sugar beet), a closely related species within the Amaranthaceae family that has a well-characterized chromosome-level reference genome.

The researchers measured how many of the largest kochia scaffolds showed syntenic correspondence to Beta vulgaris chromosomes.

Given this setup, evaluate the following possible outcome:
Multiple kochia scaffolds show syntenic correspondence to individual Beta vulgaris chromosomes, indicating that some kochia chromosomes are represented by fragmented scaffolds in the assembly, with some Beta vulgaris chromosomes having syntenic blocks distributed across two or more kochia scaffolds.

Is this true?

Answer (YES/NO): NO